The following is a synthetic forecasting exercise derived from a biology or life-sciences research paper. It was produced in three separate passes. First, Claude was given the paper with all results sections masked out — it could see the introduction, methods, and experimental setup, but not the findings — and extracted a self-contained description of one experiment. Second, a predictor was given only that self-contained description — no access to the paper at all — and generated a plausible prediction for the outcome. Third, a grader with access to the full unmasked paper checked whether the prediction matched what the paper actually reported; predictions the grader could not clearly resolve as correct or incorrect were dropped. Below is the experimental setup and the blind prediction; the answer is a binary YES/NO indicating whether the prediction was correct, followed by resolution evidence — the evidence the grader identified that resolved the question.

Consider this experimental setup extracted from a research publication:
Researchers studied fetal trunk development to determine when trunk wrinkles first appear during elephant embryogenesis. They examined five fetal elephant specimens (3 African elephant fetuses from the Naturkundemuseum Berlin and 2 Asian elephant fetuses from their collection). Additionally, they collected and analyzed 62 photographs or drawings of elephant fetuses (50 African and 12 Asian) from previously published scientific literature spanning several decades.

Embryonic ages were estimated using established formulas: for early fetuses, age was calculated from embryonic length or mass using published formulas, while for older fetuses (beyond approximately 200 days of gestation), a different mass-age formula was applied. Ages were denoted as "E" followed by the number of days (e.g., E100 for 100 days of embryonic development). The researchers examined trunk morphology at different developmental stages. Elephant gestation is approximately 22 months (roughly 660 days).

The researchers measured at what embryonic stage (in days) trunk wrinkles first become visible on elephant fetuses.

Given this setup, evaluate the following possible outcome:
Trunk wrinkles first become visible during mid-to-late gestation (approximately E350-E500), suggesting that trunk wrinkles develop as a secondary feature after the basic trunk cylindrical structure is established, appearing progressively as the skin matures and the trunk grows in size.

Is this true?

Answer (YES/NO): NO